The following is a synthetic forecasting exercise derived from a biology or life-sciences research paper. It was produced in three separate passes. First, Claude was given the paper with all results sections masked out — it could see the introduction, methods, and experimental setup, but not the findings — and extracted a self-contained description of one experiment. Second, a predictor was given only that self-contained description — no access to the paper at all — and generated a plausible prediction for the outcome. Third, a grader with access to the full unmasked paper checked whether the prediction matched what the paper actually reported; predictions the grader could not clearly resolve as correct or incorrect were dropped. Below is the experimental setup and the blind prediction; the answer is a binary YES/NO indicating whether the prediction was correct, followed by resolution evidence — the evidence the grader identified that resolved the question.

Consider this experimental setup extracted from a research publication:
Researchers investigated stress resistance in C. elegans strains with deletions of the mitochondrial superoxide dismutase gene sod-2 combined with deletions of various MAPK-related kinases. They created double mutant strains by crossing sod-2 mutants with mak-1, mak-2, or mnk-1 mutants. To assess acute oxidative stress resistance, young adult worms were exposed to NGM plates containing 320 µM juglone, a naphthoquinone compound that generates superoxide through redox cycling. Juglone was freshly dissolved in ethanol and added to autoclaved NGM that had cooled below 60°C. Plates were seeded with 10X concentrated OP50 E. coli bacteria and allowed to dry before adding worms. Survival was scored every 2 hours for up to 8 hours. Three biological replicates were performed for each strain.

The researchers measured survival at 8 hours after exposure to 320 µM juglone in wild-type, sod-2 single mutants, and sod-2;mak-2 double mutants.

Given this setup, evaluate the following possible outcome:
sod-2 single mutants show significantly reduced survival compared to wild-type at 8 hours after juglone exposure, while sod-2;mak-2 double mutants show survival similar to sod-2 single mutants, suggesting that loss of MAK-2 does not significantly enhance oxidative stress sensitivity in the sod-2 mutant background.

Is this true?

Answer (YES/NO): YES